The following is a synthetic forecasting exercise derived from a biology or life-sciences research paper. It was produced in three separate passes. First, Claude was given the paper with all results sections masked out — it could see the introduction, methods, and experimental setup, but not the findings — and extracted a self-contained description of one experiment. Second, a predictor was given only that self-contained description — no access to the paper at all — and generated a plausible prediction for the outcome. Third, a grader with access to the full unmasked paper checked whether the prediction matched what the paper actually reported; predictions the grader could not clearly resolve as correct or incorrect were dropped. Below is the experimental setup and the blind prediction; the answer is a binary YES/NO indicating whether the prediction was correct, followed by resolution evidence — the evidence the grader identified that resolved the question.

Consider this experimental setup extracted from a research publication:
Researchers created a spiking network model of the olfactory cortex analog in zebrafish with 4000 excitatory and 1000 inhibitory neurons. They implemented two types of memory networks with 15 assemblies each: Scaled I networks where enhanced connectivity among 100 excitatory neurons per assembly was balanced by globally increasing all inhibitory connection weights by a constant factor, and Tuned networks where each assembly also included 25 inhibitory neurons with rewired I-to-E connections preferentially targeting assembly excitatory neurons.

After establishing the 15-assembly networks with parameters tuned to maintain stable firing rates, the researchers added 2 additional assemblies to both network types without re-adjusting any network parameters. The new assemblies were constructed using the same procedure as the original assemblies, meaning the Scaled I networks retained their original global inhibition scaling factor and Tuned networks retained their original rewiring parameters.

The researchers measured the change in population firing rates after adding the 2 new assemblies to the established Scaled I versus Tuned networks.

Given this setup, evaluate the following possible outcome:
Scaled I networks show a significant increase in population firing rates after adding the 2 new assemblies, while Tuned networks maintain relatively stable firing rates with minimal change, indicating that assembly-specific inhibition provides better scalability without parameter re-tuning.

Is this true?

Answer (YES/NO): YES